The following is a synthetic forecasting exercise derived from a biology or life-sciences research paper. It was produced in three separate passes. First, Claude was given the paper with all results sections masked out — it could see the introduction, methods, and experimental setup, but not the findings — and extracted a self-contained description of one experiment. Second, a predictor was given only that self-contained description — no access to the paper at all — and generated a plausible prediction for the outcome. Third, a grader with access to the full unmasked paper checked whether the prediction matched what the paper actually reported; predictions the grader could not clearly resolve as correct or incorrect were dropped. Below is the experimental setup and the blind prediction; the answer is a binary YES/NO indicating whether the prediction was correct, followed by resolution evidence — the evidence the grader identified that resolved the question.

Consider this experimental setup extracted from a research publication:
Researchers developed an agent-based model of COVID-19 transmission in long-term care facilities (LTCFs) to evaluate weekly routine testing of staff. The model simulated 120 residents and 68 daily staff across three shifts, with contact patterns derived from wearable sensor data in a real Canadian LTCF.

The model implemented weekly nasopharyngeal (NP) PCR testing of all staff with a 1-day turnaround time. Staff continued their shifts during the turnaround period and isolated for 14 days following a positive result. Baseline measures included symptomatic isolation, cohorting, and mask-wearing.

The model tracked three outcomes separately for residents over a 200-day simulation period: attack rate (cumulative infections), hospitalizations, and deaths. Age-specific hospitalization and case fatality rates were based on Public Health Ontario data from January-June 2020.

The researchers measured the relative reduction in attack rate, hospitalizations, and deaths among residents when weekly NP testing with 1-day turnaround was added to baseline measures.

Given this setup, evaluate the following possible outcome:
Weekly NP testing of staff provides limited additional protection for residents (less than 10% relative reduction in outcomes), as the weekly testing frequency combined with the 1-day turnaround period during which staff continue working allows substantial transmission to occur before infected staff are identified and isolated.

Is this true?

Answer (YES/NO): NO